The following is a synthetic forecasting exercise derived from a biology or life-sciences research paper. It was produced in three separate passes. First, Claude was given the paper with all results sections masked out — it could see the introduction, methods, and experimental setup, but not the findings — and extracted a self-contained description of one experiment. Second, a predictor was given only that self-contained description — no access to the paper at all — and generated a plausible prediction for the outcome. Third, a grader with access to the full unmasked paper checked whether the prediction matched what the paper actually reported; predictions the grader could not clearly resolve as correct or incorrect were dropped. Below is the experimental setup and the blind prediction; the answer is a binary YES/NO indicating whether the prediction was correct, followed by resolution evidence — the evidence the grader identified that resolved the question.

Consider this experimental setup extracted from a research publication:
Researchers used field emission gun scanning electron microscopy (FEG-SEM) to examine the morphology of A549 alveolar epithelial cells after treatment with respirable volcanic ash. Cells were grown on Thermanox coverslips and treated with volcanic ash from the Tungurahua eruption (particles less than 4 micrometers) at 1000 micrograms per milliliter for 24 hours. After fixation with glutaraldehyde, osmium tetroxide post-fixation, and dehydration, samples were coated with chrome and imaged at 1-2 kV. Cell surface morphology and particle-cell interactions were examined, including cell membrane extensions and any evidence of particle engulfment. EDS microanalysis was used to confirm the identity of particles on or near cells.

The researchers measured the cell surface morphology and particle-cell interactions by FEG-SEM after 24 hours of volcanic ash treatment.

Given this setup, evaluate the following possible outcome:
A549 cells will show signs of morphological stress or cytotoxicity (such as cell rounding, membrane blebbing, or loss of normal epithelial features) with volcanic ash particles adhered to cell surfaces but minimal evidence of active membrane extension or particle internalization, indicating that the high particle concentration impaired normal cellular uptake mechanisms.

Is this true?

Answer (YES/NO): NO